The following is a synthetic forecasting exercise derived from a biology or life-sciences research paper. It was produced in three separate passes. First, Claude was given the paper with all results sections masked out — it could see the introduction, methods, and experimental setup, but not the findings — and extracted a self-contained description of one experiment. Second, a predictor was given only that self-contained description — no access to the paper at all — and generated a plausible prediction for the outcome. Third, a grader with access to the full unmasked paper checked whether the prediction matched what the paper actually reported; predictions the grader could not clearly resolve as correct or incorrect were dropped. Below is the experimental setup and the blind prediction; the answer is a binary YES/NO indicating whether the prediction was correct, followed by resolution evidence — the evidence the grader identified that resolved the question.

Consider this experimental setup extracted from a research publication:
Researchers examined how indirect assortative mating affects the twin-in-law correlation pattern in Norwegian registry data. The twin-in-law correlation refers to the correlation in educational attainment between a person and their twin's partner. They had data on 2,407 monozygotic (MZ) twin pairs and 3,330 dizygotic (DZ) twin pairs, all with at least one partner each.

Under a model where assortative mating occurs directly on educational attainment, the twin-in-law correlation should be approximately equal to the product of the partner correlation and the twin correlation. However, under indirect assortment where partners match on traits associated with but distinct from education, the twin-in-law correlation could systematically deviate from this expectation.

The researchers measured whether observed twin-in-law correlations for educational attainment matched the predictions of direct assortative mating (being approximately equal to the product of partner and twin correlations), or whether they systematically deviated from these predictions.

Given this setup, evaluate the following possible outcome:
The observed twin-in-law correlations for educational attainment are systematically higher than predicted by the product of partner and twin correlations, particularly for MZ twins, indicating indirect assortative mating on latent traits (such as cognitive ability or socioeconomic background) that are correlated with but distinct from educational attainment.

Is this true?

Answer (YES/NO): YES